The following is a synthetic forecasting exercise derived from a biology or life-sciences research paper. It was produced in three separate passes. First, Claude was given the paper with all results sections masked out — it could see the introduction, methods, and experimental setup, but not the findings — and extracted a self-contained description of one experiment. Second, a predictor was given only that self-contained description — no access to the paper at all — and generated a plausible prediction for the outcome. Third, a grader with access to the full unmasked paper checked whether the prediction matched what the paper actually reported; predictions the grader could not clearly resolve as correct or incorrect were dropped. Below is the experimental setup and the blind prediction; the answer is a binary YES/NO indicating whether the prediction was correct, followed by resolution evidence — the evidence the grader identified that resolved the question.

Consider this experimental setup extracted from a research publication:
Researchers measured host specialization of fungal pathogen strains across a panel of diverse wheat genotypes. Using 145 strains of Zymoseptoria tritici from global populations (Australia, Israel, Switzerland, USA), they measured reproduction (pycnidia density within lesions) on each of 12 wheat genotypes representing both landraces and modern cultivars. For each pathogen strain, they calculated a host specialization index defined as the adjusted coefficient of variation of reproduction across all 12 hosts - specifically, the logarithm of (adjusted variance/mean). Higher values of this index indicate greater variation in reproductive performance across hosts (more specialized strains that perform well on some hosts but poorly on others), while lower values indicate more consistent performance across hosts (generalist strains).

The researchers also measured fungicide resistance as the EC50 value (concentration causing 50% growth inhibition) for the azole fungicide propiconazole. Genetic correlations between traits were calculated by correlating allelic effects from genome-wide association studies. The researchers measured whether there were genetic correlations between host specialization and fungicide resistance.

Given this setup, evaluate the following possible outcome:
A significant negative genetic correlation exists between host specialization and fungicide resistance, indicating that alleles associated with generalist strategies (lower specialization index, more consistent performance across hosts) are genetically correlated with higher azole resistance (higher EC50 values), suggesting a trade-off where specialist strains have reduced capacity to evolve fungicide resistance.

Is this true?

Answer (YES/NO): YES